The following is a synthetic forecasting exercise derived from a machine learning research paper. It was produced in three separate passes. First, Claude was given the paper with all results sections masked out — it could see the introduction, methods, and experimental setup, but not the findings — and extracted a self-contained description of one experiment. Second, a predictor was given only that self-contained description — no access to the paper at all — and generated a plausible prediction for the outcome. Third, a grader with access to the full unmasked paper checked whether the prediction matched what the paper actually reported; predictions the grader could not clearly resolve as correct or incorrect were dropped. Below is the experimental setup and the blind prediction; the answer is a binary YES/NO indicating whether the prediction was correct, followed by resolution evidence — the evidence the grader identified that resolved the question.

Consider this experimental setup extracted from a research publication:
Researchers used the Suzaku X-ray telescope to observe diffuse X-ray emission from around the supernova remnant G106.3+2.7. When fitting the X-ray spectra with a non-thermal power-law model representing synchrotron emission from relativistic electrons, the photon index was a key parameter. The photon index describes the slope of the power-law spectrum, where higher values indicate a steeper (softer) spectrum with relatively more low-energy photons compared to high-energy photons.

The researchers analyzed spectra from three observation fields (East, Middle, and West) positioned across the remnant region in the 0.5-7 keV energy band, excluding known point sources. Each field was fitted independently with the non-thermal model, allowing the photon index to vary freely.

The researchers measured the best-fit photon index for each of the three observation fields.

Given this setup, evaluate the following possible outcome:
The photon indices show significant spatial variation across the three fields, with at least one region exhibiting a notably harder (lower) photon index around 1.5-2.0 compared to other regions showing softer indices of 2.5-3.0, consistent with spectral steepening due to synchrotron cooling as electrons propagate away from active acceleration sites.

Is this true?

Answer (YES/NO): NO